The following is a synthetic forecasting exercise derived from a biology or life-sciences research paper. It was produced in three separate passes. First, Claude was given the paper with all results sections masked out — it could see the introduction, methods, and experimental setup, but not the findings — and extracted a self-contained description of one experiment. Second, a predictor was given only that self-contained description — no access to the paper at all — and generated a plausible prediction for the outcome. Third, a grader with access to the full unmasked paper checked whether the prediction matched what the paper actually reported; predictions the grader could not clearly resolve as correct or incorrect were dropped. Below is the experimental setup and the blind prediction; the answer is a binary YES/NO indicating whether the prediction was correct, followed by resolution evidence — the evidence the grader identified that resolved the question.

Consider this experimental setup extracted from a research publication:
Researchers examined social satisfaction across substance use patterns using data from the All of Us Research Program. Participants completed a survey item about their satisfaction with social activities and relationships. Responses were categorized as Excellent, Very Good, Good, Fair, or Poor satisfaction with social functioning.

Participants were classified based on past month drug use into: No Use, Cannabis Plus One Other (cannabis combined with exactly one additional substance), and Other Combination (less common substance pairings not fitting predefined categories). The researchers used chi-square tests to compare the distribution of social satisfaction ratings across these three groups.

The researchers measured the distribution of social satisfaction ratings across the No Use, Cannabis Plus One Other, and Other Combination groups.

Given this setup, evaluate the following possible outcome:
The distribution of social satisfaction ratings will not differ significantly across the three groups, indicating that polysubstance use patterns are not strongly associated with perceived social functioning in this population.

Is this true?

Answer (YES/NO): NO